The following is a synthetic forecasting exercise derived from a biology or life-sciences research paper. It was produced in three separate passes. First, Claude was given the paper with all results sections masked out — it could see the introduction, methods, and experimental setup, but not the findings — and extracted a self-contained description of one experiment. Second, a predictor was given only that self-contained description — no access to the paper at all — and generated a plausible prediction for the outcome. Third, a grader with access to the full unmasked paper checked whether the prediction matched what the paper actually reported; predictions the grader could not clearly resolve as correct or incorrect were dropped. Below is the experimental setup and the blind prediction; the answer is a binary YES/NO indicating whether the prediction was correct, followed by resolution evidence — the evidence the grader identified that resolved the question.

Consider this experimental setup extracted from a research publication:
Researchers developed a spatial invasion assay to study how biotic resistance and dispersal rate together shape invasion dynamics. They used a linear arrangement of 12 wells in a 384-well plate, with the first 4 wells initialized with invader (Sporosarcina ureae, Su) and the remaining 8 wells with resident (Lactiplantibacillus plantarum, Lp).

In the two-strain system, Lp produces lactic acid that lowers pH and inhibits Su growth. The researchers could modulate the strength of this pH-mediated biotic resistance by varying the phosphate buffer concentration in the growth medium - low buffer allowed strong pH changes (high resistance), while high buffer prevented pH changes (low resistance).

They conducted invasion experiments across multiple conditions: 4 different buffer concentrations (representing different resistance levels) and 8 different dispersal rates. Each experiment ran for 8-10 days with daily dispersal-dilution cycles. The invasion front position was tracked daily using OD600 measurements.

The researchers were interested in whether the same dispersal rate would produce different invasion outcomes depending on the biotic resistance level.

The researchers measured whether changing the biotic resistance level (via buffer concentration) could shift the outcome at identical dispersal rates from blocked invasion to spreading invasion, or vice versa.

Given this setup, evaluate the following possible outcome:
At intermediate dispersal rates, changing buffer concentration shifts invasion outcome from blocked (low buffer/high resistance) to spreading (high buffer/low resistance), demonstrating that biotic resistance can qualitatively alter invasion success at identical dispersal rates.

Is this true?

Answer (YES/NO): YES